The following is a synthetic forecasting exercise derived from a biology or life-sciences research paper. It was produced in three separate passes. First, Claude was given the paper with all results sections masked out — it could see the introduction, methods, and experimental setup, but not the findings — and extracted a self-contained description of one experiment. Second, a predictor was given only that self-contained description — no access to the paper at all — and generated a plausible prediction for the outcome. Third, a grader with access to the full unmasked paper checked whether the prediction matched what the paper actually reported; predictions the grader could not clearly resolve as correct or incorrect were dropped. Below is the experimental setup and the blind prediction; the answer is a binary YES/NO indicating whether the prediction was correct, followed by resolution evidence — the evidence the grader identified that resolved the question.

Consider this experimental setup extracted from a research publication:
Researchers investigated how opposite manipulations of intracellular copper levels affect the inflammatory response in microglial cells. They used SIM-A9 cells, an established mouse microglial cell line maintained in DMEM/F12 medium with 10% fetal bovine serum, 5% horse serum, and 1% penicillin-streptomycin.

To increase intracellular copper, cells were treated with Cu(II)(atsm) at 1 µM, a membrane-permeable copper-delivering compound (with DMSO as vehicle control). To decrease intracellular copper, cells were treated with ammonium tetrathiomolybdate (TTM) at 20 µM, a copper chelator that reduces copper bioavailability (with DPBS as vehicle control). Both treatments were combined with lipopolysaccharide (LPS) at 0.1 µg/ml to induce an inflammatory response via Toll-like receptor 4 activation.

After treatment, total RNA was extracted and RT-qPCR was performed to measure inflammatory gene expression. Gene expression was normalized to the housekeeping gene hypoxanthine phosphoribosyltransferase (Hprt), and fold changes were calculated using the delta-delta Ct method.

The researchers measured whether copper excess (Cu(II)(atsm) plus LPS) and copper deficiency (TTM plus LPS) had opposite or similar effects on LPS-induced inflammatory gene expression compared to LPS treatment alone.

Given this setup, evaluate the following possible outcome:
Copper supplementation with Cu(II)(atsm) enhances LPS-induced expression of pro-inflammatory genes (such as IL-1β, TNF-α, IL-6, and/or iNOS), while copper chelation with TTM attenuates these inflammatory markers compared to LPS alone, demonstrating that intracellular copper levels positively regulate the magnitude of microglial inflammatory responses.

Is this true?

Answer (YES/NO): NO